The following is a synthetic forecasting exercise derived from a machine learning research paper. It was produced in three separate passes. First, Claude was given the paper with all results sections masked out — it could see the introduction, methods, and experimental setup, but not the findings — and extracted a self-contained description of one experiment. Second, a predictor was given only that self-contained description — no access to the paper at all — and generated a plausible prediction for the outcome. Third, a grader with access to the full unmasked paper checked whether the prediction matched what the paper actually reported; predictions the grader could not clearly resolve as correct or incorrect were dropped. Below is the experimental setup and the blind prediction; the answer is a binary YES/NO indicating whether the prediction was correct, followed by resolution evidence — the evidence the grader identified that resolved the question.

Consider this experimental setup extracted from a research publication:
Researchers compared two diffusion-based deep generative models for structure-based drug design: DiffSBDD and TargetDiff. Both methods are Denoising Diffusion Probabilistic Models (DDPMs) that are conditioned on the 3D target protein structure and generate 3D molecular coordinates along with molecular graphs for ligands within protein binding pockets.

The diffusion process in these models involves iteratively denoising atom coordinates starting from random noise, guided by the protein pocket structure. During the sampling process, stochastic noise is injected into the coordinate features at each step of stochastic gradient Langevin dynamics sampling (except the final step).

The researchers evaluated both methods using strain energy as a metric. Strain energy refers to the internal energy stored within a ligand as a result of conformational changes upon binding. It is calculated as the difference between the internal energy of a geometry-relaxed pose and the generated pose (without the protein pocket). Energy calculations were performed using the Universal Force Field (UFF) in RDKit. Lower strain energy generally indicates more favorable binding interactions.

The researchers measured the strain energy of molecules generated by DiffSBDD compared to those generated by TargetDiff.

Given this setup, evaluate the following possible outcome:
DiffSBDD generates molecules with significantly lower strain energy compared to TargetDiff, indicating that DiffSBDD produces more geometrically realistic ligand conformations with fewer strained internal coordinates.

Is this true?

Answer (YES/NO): NO